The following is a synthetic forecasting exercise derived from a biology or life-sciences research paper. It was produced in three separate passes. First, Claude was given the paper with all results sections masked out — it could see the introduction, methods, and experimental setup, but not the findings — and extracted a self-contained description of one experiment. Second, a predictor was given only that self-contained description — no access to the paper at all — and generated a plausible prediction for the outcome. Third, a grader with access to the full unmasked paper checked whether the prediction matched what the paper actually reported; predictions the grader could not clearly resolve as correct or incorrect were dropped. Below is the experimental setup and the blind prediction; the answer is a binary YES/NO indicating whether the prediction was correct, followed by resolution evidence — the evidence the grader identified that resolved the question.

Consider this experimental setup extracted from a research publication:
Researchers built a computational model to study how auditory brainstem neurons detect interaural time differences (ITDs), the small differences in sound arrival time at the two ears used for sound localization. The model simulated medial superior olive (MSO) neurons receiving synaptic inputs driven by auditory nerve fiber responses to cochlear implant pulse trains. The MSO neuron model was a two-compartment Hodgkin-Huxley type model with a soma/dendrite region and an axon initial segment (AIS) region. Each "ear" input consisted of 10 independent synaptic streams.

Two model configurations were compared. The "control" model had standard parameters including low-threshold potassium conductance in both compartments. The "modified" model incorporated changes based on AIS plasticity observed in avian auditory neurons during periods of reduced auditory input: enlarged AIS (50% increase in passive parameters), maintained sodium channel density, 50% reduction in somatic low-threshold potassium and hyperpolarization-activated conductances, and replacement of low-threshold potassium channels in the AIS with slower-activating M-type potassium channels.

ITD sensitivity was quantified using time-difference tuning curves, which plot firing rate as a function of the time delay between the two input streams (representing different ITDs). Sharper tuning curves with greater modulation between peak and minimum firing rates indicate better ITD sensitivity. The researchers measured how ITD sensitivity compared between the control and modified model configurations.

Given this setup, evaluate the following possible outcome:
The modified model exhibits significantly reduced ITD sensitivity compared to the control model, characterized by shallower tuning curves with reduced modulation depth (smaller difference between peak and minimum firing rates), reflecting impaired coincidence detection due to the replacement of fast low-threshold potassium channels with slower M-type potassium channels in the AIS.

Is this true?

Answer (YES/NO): YES